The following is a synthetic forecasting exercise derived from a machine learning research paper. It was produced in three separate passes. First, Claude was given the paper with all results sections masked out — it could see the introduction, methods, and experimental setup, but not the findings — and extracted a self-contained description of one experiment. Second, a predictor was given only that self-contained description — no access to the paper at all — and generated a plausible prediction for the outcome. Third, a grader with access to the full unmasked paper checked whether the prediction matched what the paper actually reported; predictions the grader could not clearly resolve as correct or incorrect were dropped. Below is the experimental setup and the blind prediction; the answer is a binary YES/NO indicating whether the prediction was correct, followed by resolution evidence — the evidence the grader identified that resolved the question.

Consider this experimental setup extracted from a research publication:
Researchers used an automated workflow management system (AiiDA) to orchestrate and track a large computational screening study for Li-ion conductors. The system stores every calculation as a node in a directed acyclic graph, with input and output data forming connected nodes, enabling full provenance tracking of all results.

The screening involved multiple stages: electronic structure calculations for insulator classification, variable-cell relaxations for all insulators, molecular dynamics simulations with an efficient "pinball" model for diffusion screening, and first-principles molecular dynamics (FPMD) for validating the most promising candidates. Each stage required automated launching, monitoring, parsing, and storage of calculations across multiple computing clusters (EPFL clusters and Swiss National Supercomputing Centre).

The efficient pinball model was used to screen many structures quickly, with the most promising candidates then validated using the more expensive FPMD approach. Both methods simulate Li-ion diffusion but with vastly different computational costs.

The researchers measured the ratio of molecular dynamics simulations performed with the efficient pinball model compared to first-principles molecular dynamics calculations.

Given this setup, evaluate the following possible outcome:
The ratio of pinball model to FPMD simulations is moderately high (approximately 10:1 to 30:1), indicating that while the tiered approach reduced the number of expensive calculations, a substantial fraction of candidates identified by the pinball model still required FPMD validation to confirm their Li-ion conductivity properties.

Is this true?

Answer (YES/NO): YES